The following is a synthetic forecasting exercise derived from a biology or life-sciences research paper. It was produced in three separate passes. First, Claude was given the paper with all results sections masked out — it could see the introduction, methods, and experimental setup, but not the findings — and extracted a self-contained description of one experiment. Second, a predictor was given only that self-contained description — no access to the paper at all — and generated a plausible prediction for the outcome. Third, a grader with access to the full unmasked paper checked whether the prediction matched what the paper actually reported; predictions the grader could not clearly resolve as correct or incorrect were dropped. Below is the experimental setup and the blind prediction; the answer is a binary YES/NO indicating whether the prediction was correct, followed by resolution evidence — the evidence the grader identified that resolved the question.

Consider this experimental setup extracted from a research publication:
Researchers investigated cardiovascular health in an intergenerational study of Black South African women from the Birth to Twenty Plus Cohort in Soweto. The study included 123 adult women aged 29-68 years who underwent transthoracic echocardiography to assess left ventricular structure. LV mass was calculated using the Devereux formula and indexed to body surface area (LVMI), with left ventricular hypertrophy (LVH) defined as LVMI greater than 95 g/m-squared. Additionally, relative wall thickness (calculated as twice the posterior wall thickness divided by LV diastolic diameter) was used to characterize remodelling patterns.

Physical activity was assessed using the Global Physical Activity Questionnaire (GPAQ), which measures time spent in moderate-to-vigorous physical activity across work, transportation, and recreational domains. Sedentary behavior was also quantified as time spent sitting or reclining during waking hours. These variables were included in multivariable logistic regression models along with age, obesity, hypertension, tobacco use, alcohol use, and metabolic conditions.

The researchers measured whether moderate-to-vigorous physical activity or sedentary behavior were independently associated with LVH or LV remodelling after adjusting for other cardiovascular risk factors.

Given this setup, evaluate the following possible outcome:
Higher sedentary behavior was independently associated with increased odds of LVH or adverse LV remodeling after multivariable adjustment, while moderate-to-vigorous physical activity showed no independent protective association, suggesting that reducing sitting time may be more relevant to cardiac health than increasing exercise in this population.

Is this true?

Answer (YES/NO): NO